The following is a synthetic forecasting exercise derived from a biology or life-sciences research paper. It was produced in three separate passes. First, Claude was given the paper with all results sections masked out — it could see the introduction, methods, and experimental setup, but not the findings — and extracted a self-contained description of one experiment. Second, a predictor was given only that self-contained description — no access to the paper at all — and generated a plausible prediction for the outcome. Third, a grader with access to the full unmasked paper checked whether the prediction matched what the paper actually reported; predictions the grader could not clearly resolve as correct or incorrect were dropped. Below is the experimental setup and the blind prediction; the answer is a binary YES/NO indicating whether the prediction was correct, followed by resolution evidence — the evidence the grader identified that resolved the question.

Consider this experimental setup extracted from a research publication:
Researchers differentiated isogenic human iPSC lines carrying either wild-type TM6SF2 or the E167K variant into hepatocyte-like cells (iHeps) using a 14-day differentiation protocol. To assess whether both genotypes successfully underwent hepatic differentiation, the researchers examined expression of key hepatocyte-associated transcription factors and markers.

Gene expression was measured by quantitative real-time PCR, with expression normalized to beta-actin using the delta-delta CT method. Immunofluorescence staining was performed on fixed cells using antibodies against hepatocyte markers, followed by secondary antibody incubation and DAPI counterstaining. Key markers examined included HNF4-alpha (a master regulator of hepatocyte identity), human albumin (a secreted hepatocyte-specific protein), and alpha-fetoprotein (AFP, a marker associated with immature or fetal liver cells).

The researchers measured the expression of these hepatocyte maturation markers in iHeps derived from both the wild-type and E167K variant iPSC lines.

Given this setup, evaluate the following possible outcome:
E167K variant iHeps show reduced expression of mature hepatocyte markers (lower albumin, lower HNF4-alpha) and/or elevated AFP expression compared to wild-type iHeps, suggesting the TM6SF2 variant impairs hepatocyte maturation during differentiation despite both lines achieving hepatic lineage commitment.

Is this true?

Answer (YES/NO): NO